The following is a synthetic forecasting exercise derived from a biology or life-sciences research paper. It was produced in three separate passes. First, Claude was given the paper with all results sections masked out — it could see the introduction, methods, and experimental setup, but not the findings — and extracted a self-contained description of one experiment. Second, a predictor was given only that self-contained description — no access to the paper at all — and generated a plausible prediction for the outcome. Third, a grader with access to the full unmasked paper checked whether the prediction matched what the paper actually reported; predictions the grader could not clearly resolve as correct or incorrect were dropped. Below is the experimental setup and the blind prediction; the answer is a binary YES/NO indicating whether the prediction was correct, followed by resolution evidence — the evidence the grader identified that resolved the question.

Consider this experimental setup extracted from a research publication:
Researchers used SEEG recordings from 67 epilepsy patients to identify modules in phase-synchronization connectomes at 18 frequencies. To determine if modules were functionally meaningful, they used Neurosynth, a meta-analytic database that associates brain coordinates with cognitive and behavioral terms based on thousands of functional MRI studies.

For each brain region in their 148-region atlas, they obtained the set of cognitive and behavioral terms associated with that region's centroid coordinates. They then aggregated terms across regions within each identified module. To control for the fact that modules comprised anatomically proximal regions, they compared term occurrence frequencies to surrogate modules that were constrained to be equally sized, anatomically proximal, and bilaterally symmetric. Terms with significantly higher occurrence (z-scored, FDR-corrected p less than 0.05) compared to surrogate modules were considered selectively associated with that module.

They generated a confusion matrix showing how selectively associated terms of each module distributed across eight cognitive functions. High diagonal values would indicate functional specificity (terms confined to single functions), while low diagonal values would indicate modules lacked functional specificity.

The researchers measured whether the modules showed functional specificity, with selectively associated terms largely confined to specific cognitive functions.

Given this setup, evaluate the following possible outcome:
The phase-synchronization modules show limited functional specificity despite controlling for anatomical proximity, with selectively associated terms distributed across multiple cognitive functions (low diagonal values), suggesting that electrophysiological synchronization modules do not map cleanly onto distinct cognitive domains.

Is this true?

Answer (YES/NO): NO